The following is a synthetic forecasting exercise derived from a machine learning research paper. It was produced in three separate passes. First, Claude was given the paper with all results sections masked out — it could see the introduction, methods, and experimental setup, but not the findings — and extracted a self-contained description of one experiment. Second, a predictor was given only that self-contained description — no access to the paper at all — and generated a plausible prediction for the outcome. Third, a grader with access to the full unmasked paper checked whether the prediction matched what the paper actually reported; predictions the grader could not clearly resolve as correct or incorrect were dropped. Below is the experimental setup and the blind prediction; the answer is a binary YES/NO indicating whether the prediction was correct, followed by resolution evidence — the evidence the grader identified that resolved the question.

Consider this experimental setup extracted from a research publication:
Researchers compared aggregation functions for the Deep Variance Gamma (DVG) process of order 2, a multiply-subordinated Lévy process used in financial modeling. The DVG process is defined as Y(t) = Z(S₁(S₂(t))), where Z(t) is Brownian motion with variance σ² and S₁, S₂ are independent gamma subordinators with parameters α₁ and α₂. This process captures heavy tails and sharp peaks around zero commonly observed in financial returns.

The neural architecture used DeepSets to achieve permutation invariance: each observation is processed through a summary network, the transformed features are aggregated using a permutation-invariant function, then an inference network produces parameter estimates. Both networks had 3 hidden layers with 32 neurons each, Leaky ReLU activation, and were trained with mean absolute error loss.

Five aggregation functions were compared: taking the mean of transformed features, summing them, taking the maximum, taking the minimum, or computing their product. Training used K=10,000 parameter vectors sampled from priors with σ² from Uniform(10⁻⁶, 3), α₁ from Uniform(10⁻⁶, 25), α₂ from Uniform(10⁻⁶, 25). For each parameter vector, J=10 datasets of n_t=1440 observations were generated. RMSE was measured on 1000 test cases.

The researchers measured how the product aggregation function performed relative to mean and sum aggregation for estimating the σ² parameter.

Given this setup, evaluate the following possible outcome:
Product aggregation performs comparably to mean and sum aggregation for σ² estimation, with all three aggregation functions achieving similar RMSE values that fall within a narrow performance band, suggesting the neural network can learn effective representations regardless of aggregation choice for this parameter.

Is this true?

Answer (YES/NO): NO